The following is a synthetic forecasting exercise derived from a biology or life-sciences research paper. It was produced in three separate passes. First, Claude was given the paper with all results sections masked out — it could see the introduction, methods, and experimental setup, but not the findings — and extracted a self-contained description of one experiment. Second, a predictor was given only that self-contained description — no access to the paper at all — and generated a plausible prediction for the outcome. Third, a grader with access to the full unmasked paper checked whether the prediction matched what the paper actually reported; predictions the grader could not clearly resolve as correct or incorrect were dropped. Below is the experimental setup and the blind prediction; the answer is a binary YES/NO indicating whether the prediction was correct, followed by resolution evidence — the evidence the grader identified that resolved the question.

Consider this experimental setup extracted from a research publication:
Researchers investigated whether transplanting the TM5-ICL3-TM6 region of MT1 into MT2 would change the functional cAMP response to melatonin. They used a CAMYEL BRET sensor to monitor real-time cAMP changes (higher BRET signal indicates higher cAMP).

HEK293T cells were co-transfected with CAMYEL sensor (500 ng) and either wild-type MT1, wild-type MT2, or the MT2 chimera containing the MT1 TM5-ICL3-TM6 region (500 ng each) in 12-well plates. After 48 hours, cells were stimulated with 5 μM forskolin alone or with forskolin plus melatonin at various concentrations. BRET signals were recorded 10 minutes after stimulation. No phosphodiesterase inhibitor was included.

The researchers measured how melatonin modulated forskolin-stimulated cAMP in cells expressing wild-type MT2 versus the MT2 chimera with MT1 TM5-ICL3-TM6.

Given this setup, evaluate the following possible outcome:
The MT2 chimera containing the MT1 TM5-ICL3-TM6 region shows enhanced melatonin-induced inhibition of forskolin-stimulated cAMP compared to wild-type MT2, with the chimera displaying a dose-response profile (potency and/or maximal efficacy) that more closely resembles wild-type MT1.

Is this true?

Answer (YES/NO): NO